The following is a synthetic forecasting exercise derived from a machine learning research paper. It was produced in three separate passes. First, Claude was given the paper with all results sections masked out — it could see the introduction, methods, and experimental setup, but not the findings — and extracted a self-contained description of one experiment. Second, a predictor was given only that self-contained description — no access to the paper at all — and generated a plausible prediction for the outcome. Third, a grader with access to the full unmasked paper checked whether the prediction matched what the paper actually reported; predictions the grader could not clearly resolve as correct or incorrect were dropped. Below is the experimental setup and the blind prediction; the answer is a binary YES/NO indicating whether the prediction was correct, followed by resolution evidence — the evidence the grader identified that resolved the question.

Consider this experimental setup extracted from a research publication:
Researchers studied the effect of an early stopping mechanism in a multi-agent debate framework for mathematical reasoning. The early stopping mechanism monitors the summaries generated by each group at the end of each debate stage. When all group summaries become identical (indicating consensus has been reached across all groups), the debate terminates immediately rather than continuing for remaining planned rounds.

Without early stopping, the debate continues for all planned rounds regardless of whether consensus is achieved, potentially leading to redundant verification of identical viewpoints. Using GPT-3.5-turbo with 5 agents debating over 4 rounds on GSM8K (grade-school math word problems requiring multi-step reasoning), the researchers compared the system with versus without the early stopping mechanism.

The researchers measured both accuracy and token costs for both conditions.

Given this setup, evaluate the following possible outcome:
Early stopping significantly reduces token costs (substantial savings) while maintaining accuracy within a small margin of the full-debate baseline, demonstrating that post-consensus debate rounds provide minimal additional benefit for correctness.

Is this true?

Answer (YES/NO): NO